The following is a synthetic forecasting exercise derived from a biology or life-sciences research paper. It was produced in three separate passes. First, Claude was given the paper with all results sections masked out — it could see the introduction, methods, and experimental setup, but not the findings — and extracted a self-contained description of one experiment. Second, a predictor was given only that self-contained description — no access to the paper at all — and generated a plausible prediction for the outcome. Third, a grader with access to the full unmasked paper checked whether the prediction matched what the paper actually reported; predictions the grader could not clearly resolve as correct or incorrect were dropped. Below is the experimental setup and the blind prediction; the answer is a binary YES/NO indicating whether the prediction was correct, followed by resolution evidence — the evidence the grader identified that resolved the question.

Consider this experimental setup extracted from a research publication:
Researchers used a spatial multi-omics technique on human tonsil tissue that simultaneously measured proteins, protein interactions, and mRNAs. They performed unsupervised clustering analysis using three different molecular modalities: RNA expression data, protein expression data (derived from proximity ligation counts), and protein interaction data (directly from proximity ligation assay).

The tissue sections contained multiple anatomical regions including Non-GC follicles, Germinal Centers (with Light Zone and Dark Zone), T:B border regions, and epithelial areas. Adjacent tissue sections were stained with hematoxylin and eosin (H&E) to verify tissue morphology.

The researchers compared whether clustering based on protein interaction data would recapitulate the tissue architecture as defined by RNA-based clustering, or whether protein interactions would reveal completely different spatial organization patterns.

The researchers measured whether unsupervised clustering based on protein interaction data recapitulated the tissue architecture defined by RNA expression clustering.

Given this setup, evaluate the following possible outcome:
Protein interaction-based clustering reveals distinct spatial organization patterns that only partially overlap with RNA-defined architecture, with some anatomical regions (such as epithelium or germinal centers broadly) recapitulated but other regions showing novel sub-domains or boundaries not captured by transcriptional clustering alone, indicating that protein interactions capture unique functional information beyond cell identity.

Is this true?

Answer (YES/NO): NO